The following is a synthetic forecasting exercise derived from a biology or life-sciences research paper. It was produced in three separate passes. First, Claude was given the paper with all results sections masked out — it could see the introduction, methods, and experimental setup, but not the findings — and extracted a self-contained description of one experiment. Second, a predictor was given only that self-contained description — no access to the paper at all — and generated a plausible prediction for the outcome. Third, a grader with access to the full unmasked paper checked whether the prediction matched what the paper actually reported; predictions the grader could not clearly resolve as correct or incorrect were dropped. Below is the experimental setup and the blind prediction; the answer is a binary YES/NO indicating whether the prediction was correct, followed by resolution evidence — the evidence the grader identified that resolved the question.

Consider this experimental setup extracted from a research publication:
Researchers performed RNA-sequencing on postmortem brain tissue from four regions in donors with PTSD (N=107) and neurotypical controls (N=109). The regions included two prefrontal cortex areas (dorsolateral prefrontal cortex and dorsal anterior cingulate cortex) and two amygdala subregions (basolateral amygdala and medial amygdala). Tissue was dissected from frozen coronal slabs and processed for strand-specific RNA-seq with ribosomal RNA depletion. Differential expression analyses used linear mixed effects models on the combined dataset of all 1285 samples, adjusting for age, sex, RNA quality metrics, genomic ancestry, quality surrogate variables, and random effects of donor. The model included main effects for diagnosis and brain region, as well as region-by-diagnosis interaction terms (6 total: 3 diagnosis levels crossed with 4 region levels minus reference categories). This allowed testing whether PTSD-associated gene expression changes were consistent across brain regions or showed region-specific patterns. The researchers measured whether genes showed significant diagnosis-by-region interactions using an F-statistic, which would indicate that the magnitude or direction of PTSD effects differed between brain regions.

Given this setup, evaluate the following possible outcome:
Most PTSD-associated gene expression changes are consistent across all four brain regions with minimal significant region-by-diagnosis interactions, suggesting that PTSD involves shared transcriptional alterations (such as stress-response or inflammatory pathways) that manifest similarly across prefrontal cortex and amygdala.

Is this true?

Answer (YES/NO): YES